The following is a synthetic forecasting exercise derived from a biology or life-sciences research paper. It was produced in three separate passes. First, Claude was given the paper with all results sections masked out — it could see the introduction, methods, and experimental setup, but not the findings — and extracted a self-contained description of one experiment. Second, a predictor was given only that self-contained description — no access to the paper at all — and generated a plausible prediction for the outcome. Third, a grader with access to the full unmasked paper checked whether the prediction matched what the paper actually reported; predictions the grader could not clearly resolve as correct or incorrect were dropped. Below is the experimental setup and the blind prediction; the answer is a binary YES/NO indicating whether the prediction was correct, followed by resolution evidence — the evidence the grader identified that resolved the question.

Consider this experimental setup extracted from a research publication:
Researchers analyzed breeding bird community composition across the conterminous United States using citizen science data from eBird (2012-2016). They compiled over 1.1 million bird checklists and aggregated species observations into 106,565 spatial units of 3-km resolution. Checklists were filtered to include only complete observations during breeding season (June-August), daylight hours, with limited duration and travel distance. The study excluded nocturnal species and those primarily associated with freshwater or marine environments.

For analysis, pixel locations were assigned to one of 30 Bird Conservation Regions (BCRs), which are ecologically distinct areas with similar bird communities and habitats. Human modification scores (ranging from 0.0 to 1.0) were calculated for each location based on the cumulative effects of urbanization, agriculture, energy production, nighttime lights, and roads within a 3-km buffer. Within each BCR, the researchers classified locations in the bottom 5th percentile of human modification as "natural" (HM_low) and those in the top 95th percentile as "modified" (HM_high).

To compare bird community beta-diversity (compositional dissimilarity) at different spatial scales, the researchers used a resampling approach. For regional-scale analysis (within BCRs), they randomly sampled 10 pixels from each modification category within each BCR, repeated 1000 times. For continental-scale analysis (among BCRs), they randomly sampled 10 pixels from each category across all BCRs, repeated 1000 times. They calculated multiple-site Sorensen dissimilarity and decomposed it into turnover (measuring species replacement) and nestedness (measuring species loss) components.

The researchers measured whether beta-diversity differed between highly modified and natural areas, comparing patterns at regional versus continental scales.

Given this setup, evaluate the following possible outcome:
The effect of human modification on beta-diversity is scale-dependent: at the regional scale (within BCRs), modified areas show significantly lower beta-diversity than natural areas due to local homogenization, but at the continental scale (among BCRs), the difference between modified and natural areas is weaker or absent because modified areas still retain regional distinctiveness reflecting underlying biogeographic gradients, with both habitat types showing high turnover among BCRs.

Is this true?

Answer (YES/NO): NO